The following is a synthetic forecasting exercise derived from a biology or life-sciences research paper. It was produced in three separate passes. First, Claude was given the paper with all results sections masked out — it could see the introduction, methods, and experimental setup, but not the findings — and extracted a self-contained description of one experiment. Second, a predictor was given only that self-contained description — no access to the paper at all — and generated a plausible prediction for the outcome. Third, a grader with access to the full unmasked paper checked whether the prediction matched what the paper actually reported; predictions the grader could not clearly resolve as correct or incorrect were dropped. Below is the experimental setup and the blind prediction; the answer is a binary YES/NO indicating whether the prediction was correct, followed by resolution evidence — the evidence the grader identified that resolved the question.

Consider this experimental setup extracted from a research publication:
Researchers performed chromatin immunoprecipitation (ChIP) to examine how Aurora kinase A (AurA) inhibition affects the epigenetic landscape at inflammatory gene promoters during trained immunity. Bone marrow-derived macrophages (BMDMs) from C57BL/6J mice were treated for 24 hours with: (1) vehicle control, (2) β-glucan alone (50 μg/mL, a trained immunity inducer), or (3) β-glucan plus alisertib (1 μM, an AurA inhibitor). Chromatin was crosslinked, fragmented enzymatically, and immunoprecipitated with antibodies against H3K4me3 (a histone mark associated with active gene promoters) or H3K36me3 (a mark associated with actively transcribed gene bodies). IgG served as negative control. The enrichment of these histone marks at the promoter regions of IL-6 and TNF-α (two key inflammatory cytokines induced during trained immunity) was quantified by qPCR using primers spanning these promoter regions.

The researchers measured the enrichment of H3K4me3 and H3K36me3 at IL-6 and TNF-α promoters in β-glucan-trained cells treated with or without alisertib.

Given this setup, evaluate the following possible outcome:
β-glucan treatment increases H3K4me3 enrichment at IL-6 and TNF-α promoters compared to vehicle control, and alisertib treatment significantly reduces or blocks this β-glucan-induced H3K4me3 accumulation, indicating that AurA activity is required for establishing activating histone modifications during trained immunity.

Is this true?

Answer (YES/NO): YES